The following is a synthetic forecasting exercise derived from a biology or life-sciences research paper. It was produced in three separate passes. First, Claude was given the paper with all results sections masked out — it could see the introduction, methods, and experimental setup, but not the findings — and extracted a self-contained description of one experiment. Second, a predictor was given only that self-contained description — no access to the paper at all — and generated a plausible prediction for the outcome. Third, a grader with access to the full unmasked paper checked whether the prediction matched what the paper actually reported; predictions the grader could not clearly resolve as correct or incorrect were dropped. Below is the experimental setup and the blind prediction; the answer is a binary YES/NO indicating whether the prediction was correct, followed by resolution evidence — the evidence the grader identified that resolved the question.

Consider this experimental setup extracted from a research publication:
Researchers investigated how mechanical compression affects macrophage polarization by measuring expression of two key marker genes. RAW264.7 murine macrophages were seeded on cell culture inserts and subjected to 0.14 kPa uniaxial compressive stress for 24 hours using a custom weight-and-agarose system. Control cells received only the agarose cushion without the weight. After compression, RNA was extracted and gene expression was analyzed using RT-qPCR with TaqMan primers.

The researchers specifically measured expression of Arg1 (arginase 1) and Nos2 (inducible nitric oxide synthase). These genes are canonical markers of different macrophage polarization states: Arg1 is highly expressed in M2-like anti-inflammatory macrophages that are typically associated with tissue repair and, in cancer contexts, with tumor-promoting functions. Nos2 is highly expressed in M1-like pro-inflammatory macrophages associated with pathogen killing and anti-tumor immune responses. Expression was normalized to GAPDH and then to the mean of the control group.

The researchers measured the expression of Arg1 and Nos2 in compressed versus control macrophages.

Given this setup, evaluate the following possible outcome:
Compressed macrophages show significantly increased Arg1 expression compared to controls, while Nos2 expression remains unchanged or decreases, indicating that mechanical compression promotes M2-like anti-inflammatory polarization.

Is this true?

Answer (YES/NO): NO